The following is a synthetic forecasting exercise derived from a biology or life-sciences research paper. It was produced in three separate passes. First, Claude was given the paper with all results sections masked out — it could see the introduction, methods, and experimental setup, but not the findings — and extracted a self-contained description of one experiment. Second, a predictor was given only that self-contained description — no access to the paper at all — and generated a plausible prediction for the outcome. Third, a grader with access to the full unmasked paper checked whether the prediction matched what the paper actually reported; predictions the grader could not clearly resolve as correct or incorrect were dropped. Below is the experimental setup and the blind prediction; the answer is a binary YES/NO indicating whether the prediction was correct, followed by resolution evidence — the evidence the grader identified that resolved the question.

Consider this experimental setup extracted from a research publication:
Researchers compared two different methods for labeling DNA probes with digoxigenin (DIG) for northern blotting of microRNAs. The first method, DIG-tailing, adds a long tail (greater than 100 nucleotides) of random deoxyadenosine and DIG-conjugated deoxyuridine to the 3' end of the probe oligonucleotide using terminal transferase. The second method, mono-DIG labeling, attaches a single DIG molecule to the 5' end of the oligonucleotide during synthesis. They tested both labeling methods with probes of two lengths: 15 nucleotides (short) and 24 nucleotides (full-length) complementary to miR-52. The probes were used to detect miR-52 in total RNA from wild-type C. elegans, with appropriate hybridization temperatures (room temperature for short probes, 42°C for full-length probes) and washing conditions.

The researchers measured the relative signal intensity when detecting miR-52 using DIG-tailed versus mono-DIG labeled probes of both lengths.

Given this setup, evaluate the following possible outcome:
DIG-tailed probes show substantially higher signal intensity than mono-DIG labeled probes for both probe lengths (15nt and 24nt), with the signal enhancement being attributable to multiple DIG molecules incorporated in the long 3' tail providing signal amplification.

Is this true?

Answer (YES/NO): YES